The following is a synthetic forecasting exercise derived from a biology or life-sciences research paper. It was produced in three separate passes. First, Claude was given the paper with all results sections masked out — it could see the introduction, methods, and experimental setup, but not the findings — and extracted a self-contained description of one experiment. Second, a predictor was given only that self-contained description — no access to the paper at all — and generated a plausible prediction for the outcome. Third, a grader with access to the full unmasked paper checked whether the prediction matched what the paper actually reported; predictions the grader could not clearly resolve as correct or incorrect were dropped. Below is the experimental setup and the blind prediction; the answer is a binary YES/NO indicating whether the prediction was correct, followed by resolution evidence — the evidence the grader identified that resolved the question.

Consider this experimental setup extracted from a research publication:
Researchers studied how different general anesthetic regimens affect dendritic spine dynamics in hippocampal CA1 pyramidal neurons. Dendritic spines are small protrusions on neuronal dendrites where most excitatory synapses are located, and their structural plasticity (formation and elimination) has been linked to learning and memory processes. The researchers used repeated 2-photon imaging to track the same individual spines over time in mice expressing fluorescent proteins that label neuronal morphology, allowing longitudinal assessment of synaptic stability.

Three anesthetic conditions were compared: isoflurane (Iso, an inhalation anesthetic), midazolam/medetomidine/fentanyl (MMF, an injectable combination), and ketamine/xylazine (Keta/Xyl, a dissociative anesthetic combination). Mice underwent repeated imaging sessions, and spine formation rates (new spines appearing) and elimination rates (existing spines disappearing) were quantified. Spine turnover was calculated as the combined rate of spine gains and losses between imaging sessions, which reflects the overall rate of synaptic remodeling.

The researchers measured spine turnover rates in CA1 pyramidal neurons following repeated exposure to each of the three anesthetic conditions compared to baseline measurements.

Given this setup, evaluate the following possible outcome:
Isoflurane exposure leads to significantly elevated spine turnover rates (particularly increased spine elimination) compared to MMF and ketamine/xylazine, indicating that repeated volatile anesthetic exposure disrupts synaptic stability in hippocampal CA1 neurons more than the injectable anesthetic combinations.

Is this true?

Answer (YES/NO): NO